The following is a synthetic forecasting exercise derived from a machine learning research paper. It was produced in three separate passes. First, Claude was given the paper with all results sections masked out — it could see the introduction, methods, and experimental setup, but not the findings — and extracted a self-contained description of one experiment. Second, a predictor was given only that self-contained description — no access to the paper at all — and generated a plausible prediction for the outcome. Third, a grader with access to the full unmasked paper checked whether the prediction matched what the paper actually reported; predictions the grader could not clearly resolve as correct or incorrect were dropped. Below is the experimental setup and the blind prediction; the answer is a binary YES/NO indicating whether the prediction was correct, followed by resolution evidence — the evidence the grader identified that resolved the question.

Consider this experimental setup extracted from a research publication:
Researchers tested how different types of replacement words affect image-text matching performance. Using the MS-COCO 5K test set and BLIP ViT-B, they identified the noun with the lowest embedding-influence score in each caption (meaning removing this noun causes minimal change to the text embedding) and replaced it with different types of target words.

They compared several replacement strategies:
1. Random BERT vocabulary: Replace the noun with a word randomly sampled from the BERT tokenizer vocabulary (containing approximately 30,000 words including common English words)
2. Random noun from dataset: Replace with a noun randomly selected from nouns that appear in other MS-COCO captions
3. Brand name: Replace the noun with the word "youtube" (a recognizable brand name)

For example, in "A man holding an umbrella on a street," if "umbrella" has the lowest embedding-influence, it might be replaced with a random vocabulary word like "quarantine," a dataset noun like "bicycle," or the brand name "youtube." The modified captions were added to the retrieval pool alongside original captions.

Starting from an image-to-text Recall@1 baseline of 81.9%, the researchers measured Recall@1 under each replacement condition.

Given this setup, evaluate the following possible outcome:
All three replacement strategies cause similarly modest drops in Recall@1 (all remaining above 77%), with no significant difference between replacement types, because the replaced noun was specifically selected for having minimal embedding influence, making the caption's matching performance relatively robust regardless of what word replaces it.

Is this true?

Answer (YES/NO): NO